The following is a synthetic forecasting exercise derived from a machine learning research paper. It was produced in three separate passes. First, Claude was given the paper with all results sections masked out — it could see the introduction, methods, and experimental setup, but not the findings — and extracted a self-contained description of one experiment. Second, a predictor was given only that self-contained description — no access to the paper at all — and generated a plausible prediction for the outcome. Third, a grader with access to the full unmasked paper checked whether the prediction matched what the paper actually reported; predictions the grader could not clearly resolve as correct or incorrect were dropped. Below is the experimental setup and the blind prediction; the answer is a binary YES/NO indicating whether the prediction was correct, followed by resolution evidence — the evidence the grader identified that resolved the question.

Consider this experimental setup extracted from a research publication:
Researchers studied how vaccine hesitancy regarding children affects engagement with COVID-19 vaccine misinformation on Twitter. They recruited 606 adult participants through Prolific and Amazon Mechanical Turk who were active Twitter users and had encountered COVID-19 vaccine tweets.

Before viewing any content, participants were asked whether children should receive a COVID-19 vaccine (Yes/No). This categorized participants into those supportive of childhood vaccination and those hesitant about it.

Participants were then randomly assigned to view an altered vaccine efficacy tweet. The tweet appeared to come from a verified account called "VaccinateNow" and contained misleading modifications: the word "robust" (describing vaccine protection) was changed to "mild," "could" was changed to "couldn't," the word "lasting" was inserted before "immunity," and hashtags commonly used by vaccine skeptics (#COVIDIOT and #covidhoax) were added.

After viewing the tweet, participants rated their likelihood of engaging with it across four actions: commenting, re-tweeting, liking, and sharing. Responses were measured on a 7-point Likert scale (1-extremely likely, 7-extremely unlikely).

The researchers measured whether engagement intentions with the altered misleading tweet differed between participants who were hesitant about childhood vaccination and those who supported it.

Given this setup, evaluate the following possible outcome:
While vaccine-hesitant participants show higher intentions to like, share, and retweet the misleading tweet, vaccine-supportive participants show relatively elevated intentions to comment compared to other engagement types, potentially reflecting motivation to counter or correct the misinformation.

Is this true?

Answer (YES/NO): NO